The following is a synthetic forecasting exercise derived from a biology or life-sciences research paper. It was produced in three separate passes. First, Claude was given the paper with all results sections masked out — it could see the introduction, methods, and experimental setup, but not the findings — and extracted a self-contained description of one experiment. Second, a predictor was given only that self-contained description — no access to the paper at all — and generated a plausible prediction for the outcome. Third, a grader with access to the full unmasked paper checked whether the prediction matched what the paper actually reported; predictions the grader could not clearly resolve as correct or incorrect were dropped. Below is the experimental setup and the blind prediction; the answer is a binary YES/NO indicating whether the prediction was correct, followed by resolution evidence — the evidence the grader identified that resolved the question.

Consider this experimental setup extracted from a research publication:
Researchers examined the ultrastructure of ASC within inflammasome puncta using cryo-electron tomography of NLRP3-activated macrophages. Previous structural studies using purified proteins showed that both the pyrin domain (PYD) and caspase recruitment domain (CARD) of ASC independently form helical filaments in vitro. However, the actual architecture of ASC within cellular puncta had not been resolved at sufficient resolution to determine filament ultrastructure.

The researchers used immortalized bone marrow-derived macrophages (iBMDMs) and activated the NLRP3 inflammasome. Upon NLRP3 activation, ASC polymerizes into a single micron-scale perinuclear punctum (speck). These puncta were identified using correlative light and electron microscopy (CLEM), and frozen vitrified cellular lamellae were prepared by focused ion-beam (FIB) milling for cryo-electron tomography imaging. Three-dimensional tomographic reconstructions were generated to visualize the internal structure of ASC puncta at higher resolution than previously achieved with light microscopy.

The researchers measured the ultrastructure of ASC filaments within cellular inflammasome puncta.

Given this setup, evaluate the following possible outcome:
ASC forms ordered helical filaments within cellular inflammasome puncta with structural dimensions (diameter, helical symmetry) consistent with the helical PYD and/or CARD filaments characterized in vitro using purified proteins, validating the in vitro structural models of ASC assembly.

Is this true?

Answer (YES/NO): NO